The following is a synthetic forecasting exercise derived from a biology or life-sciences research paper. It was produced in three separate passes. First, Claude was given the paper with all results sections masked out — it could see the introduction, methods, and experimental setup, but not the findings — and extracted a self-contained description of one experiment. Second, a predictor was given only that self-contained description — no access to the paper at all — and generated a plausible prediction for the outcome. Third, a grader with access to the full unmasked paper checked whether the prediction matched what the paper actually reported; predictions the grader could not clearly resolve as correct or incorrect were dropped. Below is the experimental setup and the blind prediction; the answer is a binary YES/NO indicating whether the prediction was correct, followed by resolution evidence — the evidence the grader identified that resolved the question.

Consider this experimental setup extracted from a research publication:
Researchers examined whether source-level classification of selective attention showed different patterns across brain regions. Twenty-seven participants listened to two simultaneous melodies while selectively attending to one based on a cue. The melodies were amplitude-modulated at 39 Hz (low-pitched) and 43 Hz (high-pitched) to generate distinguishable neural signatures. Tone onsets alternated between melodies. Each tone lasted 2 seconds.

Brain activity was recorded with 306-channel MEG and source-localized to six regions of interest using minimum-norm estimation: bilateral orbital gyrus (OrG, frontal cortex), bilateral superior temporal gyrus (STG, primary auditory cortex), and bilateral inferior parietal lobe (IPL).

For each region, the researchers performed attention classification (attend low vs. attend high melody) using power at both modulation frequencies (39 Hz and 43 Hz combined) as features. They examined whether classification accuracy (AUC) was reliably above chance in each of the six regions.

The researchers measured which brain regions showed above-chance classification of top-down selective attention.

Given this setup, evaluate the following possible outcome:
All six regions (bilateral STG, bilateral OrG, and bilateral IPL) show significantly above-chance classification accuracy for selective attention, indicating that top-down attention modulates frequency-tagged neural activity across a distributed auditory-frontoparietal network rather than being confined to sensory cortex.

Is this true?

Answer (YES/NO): NO